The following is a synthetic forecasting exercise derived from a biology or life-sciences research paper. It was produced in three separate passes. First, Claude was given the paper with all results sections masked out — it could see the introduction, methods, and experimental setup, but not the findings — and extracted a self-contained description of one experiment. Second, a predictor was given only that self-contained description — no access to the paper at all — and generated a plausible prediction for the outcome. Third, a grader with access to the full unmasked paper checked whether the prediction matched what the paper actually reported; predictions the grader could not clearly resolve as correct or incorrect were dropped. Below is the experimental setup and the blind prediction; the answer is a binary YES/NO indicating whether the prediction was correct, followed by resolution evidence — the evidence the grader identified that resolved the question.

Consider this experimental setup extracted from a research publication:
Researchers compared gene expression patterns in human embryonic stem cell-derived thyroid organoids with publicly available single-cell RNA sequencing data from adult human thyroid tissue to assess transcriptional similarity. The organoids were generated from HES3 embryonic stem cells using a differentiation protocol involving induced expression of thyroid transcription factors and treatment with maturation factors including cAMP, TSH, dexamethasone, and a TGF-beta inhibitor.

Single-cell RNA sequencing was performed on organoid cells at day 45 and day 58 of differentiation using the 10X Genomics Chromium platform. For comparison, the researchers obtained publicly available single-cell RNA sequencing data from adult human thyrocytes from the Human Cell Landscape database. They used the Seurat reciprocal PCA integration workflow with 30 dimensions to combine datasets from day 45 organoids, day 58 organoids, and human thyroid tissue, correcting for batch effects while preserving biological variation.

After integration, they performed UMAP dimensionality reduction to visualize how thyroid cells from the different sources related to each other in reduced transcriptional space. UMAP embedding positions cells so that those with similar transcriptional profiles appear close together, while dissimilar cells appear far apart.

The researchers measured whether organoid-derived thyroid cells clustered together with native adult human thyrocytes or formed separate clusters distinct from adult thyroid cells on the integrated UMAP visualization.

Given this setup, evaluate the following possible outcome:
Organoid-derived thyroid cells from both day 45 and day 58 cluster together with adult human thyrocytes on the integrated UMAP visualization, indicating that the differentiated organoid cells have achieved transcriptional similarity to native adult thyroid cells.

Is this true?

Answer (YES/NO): YES